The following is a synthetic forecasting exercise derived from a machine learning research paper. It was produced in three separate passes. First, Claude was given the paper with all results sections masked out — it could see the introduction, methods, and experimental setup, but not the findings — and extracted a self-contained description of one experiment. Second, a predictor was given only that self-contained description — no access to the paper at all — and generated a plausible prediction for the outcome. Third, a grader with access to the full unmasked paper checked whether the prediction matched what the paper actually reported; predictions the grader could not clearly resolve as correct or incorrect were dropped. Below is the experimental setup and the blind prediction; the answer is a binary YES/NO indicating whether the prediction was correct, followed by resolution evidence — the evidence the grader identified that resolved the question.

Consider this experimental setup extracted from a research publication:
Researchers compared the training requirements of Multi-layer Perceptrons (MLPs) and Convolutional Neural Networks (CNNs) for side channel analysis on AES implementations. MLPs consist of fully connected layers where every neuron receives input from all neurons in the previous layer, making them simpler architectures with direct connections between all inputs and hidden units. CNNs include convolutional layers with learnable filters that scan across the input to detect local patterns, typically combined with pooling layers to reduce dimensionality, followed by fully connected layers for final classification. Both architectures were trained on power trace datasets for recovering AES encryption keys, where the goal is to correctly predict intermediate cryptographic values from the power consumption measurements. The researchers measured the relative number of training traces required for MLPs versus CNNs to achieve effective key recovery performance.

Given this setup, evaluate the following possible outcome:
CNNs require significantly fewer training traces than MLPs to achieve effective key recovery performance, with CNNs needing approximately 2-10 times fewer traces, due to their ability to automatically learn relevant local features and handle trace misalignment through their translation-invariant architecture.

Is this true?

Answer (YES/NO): NO